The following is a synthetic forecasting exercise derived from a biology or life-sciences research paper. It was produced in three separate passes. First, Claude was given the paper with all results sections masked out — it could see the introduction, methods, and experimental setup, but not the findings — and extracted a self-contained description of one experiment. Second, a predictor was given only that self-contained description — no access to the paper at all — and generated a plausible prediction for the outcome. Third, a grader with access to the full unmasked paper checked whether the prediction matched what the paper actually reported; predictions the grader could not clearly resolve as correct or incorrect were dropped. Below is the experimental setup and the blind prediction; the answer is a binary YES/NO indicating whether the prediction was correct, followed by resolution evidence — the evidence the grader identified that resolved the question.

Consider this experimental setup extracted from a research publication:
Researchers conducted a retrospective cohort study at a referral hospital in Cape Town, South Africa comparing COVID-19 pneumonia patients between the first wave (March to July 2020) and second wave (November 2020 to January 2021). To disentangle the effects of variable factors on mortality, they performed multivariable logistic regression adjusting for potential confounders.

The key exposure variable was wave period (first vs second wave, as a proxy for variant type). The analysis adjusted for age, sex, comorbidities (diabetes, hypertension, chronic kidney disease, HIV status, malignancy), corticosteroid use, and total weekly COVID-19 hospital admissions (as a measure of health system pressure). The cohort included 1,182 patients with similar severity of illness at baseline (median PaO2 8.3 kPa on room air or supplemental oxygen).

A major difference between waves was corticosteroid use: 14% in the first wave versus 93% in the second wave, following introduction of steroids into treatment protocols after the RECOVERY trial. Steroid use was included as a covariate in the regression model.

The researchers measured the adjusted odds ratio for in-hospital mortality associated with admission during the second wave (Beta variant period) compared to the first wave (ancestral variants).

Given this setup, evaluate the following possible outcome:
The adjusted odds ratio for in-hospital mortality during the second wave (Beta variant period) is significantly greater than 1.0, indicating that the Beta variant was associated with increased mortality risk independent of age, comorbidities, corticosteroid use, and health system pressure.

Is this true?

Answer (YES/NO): NO